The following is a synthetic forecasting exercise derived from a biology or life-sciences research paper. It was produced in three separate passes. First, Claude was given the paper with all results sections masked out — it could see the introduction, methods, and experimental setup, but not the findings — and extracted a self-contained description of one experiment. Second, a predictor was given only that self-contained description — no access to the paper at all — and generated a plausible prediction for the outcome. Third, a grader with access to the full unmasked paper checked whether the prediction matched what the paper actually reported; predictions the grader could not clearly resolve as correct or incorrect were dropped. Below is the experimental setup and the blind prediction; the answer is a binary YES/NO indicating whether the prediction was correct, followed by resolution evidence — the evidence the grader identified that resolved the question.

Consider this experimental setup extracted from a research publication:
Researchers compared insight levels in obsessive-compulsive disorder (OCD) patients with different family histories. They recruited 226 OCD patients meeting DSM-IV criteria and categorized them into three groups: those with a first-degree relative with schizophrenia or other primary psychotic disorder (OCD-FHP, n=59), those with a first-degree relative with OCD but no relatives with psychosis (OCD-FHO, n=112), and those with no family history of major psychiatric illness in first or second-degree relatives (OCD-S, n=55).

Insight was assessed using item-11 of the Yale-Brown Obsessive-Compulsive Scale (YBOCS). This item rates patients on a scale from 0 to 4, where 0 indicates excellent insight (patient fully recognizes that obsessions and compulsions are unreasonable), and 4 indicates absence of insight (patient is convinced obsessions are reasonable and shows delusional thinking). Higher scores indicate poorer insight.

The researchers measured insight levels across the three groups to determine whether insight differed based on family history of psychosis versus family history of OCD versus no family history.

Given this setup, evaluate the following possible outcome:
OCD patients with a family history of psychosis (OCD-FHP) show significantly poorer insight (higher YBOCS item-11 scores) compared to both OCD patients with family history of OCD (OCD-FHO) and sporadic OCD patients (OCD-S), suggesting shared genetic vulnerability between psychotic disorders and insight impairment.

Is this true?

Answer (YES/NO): NO